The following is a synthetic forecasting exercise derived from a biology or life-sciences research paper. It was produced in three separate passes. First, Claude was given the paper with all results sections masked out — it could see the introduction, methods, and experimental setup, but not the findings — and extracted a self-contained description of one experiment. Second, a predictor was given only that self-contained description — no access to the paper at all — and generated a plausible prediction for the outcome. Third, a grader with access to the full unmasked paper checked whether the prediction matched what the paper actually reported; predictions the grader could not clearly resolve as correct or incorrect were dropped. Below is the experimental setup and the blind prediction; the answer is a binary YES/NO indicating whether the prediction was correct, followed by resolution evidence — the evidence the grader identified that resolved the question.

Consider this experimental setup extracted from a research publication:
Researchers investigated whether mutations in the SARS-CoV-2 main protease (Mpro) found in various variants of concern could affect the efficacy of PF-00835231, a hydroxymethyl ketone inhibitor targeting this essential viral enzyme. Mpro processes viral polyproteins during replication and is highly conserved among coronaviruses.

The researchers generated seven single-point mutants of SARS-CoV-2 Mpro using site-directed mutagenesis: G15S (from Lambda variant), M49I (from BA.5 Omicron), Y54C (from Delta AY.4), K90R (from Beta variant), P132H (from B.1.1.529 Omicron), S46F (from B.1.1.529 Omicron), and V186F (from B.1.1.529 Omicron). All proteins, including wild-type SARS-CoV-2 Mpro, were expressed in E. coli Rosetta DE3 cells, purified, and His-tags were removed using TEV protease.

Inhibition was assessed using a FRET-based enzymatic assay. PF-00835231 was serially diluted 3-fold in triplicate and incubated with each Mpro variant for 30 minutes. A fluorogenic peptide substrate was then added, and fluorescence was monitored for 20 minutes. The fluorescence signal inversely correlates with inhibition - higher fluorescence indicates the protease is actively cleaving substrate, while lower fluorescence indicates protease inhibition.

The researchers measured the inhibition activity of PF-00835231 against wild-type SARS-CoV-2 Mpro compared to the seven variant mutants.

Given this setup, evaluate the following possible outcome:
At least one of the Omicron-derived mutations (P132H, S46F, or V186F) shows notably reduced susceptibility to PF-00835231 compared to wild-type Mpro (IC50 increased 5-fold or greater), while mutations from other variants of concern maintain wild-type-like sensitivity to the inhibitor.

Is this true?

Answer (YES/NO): NO